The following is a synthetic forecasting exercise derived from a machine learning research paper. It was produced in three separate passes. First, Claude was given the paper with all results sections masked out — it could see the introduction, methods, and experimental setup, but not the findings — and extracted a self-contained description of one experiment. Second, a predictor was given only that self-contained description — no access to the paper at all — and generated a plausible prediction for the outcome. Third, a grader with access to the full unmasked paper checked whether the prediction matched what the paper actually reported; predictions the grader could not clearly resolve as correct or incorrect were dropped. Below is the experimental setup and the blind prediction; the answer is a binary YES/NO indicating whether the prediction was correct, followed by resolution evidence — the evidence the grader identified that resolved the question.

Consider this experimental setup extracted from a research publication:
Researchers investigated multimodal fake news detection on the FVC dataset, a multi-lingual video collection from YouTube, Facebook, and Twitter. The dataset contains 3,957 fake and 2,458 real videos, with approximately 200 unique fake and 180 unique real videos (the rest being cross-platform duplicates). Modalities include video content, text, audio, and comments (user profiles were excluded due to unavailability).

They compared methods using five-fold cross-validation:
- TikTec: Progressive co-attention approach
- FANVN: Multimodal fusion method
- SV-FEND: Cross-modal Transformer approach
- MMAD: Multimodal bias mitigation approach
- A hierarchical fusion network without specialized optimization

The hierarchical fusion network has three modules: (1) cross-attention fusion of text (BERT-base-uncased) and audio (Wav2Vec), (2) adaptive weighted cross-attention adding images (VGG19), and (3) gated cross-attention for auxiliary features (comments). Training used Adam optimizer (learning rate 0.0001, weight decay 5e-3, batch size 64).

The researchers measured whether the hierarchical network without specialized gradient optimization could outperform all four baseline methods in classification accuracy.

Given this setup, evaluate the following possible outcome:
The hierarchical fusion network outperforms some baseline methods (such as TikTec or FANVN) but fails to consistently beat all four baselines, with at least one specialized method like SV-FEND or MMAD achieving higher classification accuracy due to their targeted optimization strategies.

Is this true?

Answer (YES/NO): NO